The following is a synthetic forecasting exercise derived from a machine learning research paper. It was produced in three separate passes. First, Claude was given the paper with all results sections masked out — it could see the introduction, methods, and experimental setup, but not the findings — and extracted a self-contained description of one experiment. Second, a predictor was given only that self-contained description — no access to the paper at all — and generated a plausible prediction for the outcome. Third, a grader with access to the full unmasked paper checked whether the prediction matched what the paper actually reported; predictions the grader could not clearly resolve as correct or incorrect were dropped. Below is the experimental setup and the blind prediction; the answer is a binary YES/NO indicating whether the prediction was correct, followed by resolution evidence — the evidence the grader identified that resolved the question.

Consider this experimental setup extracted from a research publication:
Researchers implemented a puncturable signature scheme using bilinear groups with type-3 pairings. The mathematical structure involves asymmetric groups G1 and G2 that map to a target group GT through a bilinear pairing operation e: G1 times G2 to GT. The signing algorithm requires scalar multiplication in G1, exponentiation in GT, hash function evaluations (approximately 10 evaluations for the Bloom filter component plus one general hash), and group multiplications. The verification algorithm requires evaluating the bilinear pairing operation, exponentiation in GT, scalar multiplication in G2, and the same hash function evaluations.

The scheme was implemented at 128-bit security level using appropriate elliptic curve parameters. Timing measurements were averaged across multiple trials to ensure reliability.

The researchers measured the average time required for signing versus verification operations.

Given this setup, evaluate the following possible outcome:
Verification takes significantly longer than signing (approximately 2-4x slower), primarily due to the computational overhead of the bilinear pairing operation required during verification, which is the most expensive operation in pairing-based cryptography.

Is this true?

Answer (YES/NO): YES